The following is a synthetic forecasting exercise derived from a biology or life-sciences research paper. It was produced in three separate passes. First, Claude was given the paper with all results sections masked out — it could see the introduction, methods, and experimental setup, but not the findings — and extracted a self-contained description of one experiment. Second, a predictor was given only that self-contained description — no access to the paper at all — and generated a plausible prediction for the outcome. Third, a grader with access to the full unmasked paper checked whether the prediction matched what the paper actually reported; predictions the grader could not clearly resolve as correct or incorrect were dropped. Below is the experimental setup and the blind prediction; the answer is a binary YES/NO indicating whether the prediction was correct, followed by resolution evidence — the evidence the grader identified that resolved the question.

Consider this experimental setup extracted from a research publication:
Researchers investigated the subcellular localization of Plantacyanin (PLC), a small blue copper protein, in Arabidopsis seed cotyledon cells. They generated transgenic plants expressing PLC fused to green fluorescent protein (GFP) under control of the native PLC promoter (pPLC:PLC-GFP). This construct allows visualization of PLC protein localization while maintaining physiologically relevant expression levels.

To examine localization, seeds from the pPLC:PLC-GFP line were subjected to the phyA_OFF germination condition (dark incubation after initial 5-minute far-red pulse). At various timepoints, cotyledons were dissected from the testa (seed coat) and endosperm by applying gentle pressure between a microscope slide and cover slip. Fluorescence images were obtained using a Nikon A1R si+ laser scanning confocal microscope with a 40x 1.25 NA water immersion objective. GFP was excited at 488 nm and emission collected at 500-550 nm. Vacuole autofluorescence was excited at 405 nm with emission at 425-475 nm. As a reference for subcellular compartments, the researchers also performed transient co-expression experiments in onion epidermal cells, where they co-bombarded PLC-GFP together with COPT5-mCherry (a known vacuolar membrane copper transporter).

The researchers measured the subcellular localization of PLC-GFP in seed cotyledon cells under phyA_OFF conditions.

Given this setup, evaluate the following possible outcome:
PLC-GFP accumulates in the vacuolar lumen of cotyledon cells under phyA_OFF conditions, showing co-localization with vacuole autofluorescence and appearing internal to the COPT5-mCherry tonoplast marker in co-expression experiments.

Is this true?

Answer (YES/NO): NO